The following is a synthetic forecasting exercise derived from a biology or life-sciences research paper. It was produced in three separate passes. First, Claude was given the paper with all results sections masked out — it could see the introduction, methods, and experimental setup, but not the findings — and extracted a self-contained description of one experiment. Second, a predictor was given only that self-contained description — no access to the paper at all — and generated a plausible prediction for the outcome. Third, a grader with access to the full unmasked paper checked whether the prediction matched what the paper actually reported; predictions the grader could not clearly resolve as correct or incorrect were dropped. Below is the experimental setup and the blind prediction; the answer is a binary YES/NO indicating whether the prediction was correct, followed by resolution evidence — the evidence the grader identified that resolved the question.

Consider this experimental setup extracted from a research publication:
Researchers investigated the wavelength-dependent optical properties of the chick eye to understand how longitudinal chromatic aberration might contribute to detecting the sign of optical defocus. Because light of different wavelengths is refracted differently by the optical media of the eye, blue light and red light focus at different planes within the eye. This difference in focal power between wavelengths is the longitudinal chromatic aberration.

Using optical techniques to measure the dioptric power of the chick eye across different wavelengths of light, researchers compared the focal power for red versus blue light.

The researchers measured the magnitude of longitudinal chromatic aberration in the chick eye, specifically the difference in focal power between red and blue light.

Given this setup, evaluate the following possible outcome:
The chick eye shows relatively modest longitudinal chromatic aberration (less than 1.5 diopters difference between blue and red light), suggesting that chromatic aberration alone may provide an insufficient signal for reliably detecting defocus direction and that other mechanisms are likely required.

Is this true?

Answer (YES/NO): NO